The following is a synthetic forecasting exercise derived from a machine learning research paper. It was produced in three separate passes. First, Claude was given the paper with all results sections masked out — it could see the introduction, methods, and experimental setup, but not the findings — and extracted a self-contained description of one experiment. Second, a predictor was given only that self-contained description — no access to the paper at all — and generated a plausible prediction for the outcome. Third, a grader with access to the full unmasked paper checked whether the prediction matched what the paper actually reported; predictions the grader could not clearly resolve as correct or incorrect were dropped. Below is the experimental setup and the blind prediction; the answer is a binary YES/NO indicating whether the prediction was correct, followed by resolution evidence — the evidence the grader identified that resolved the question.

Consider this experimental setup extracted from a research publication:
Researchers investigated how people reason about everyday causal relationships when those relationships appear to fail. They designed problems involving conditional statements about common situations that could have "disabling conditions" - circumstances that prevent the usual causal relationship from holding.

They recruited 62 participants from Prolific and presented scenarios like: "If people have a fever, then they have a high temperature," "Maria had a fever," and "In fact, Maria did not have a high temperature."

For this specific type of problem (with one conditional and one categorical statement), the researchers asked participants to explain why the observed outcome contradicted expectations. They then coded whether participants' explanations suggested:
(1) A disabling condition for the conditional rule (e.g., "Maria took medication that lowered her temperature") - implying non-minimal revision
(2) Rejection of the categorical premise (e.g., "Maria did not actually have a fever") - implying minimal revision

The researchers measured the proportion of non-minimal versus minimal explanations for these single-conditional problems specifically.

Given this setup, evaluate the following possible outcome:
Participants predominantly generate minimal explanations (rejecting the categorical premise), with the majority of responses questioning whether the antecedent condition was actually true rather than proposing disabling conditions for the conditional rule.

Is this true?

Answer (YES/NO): NO